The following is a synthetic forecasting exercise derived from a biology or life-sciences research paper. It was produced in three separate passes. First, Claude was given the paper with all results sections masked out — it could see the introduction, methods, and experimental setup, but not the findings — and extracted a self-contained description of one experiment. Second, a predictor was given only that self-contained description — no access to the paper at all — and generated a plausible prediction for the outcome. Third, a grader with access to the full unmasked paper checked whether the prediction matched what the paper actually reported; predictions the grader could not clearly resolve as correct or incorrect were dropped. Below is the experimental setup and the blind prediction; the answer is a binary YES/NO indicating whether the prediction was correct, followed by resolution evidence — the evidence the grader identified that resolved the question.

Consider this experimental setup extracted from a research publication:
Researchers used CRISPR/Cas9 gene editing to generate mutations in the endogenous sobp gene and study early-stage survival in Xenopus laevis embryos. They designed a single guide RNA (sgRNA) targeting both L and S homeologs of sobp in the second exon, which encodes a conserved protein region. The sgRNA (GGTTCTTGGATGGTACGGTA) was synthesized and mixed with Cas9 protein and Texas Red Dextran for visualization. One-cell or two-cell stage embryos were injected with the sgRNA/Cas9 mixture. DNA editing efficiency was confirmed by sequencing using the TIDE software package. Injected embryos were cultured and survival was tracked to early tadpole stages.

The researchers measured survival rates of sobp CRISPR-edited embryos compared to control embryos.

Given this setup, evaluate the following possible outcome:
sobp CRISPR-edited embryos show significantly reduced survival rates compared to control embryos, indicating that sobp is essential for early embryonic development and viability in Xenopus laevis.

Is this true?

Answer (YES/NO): NO